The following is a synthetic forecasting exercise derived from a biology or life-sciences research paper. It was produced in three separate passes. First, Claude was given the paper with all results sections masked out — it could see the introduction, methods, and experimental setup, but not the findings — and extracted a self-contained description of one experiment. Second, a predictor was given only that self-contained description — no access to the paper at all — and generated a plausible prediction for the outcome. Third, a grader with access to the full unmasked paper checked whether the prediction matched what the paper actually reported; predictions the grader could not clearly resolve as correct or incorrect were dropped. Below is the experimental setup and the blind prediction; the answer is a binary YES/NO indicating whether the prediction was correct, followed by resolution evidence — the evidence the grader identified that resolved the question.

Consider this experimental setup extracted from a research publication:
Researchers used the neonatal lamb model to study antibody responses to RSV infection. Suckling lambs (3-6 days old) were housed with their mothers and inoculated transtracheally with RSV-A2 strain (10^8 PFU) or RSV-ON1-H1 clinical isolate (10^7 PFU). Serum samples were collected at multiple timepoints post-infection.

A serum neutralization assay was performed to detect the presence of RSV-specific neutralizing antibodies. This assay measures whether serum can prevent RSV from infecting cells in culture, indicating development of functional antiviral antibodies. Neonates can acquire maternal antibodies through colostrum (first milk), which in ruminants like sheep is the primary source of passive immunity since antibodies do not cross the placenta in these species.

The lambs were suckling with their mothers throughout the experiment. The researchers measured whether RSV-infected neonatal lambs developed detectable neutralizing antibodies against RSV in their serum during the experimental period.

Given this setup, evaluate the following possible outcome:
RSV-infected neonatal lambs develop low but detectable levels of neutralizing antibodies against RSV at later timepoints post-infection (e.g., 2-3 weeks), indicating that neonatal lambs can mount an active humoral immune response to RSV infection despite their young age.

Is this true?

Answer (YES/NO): NO